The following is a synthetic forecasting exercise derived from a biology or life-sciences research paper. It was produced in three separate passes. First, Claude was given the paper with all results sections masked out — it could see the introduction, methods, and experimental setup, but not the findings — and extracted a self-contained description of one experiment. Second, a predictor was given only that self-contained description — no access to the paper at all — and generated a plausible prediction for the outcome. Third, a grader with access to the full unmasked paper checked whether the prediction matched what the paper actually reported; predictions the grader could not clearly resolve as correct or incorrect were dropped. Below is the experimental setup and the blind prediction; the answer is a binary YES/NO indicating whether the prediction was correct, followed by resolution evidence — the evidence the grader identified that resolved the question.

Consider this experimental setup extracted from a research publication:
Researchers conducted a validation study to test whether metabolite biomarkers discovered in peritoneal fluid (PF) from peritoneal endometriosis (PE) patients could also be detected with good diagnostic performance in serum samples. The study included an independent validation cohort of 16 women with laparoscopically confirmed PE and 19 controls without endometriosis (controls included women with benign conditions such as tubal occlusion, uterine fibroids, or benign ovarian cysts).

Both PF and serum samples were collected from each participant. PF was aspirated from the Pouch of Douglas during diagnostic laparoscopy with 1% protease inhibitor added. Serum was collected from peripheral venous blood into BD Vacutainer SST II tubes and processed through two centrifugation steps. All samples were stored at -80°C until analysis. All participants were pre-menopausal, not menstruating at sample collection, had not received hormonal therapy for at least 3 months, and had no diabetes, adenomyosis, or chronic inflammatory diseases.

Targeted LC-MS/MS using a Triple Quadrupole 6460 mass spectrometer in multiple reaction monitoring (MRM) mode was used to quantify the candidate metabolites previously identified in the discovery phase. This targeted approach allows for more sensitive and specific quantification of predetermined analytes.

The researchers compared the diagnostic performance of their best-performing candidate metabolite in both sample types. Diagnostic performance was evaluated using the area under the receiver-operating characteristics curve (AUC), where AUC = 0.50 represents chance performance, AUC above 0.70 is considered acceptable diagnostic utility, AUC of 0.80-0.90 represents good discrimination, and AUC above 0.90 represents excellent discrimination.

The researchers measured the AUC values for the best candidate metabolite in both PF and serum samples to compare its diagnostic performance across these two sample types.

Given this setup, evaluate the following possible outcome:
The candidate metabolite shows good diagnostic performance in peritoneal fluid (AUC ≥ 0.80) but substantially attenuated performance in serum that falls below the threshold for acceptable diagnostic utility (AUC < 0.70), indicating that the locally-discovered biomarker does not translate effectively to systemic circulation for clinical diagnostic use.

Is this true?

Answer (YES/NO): NO